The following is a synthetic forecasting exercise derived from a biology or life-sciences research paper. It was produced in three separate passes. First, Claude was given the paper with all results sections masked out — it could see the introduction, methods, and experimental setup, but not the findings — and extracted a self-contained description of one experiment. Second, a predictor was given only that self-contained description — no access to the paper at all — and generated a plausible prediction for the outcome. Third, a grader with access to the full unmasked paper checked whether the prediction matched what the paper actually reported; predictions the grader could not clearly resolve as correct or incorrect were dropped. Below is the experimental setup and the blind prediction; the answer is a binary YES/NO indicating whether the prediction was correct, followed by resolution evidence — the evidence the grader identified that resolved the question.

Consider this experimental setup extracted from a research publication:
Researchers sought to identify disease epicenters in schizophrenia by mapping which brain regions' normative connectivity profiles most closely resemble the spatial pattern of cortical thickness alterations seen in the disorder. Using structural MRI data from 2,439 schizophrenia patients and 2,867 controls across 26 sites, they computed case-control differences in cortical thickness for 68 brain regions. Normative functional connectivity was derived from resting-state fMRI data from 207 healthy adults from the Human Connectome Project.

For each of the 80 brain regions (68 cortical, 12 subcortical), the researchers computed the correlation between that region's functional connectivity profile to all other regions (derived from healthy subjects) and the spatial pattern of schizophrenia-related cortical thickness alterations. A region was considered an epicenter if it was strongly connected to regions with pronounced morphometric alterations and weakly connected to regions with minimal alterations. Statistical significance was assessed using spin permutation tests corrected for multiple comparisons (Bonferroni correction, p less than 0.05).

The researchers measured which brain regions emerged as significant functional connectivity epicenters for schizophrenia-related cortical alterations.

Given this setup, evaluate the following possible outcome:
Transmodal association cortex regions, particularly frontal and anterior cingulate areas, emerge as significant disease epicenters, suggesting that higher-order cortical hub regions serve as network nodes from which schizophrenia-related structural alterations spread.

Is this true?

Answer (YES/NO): NO